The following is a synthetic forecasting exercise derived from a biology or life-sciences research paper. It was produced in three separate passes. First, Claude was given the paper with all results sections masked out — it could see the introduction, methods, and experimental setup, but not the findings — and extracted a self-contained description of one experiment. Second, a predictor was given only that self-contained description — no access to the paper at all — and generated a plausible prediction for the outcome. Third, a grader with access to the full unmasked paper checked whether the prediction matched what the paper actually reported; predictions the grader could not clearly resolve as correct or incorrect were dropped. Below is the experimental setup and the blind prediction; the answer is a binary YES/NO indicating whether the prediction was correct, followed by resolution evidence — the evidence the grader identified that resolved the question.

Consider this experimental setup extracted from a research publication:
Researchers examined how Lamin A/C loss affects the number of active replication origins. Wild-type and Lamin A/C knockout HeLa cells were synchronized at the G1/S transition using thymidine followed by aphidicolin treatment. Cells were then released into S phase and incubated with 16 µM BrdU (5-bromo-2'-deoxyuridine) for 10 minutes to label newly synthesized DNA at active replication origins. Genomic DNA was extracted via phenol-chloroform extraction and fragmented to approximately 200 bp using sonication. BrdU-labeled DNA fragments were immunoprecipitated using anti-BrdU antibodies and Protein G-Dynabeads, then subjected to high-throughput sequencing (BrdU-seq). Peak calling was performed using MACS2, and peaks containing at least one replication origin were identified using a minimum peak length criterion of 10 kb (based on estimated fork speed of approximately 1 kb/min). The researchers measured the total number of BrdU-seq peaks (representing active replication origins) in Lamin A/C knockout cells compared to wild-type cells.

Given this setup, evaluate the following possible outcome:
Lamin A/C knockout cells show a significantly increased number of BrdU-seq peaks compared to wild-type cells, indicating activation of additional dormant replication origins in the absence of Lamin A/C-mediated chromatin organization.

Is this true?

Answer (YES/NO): NO